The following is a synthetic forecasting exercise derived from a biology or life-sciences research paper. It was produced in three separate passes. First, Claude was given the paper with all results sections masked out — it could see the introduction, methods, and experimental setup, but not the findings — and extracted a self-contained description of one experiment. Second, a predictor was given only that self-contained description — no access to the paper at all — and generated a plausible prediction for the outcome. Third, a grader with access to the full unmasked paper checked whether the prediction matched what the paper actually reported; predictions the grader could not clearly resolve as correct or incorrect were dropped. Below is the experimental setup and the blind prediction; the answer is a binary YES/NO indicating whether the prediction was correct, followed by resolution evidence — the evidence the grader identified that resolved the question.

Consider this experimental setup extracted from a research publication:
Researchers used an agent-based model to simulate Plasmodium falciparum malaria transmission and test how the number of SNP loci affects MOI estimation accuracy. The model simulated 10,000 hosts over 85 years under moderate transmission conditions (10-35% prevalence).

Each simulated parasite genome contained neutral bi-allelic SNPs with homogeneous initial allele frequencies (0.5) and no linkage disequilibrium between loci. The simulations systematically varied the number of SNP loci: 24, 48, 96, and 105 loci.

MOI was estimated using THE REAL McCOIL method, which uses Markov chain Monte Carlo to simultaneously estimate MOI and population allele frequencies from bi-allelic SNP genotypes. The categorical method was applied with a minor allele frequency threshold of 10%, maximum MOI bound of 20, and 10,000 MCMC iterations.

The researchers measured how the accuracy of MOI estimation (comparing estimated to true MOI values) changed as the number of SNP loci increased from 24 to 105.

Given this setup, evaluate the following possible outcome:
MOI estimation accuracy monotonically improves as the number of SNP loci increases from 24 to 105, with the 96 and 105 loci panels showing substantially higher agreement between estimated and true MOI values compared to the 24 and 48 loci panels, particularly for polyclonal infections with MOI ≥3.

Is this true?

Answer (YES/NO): NO